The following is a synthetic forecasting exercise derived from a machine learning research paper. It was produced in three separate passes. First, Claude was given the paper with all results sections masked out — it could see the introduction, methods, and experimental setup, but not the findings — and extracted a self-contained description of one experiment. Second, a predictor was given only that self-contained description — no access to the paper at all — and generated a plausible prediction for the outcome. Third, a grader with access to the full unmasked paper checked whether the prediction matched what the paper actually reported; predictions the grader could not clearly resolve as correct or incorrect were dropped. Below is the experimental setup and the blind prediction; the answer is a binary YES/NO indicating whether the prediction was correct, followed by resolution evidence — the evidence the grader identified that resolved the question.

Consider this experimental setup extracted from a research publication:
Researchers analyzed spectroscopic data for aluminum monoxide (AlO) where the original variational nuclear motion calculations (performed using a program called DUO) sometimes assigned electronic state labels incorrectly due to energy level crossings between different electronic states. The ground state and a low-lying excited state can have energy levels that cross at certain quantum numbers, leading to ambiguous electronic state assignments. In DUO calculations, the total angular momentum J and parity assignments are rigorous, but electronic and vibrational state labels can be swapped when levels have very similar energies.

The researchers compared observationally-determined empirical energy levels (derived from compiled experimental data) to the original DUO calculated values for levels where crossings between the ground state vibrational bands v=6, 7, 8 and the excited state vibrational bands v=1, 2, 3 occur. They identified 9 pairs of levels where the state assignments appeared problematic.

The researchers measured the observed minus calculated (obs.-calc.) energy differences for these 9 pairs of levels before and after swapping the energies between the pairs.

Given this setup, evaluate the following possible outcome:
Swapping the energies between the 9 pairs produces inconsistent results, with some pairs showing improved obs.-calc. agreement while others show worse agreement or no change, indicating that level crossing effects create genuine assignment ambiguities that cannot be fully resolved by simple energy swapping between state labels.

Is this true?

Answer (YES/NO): NO